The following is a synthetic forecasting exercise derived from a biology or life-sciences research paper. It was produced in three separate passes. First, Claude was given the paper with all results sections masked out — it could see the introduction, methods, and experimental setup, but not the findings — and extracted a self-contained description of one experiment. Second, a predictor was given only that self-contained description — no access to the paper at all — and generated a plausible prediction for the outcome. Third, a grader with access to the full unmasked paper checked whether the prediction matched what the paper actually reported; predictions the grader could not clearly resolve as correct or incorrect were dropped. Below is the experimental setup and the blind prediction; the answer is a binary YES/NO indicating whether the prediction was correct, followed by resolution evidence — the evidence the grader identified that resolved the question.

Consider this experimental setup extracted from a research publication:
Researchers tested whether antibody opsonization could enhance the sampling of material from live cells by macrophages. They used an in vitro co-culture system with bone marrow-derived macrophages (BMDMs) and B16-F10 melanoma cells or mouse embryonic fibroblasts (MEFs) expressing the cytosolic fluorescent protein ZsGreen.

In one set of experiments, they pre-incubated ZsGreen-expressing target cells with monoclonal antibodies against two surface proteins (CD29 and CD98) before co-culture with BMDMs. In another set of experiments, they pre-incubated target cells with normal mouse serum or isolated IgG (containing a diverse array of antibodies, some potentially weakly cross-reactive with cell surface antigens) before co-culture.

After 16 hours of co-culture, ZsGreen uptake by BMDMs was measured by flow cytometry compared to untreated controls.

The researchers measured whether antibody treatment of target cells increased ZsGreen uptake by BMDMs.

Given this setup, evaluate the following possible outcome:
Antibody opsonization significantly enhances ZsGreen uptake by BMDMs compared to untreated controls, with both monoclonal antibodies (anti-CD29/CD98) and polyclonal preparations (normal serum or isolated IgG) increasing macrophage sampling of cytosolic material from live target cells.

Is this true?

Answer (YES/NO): YES